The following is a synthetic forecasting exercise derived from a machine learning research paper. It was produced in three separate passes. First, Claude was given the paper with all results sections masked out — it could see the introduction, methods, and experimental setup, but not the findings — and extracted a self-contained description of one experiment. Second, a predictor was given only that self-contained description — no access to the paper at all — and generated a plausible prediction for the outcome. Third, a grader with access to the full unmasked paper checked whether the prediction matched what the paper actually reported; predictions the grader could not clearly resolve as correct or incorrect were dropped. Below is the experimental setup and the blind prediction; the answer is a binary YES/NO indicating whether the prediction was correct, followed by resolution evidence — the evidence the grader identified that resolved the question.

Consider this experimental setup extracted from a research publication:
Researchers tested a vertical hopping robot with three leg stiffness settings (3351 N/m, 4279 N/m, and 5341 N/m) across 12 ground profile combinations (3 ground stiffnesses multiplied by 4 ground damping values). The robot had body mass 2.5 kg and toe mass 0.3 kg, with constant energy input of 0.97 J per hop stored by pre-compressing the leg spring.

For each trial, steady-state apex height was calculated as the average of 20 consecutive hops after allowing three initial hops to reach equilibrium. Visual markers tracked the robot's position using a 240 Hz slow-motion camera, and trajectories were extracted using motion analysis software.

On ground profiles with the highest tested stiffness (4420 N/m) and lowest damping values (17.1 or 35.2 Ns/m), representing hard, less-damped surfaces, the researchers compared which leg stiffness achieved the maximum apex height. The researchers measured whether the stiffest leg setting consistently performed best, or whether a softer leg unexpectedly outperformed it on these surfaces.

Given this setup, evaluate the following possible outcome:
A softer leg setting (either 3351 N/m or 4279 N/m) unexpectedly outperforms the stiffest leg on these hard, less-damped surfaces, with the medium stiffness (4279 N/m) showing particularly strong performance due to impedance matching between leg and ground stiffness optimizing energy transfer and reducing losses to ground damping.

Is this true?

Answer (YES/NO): NO